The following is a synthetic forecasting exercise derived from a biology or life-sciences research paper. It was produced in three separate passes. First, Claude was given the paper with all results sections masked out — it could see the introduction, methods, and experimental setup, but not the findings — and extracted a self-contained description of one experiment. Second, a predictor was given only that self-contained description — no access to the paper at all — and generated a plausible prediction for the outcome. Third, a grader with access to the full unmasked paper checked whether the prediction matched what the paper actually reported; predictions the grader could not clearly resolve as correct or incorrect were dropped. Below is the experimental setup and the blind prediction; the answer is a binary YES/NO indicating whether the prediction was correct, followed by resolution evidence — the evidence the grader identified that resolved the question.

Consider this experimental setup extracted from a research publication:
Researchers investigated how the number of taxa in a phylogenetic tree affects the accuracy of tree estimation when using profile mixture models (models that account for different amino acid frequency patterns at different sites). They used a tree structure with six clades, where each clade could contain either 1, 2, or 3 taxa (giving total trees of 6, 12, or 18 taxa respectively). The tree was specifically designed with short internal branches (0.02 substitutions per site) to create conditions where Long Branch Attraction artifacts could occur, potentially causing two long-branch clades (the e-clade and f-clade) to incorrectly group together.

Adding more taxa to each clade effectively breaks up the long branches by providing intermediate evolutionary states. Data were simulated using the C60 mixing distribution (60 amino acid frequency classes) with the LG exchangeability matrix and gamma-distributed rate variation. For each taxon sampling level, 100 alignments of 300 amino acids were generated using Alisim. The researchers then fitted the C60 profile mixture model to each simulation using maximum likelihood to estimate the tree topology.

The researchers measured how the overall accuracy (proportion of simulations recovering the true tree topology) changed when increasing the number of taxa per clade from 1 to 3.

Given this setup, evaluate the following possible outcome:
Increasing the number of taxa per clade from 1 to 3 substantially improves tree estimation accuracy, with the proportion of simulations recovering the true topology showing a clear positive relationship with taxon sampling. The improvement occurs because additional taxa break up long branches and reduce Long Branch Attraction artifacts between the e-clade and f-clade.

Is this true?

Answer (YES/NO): YES